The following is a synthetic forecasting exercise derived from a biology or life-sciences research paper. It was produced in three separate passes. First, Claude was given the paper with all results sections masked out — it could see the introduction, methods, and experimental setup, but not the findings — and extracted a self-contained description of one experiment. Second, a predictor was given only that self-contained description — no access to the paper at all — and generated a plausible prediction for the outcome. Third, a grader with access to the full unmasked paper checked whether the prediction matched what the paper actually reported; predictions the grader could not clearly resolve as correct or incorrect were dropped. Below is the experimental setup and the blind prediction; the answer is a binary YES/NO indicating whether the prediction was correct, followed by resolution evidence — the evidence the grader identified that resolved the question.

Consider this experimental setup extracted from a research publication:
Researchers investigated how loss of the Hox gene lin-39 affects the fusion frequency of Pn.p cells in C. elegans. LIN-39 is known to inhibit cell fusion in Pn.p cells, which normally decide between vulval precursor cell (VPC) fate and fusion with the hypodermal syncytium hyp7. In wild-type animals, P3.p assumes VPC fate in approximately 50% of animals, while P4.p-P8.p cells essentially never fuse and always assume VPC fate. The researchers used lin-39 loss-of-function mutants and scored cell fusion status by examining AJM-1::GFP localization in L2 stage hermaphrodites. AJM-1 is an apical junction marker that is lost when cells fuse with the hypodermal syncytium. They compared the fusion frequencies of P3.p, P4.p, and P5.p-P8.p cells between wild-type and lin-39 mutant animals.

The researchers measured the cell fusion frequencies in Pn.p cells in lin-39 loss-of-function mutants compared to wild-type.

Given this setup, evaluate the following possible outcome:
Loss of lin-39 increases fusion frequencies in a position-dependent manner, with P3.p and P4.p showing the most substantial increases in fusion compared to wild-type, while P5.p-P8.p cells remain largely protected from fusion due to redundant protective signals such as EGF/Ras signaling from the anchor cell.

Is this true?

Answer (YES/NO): NO